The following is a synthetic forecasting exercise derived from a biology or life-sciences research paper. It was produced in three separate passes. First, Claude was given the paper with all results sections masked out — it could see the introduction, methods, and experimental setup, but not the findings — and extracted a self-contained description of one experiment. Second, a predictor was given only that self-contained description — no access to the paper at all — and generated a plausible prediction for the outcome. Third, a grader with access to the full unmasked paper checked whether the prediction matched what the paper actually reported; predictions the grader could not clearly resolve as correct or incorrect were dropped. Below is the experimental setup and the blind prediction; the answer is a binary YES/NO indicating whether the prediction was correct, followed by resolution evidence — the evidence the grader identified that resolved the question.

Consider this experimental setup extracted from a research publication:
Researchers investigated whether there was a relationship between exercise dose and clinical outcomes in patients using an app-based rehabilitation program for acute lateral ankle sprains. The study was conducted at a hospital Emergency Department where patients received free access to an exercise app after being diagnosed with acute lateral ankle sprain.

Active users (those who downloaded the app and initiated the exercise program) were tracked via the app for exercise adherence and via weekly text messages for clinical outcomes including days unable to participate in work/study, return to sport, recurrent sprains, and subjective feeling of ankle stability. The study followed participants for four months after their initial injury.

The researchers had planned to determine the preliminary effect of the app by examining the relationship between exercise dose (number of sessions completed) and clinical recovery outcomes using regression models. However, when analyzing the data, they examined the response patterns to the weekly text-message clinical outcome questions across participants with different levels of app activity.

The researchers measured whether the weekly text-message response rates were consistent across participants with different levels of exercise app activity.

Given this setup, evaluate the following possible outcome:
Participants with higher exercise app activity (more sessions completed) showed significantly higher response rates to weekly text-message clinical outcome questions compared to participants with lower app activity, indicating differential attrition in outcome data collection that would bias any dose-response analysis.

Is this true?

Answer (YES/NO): YES